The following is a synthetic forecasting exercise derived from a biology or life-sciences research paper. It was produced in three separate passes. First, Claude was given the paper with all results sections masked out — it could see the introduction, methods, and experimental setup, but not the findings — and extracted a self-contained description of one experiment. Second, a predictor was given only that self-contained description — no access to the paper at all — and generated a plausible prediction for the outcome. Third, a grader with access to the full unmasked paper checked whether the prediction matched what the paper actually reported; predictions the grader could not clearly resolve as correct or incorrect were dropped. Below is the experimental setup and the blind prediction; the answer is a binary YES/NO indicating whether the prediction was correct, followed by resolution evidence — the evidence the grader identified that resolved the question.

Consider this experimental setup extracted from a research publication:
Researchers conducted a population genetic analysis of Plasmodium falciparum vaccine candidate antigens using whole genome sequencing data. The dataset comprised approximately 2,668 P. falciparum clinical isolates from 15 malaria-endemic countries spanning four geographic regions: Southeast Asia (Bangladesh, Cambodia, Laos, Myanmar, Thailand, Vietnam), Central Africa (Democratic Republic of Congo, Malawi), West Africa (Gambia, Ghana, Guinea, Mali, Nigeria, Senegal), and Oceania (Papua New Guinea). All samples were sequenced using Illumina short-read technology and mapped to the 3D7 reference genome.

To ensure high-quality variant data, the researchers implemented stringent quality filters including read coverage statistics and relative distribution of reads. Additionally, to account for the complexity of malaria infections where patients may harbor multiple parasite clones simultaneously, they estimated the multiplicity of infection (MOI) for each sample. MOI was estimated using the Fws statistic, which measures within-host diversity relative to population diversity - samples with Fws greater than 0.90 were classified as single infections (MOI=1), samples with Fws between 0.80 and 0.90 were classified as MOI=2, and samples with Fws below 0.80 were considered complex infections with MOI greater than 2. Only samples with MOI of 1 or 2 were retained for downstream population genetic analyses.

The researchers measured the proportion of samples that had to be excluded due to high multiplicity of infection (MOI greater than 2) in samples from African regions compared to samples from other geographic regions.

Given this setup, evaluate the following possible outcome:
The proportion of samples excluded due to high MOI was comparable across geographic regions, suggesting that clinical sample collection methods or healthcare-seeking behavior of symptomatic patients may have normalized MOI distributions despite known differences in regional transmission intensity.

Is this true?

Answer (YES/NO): NO